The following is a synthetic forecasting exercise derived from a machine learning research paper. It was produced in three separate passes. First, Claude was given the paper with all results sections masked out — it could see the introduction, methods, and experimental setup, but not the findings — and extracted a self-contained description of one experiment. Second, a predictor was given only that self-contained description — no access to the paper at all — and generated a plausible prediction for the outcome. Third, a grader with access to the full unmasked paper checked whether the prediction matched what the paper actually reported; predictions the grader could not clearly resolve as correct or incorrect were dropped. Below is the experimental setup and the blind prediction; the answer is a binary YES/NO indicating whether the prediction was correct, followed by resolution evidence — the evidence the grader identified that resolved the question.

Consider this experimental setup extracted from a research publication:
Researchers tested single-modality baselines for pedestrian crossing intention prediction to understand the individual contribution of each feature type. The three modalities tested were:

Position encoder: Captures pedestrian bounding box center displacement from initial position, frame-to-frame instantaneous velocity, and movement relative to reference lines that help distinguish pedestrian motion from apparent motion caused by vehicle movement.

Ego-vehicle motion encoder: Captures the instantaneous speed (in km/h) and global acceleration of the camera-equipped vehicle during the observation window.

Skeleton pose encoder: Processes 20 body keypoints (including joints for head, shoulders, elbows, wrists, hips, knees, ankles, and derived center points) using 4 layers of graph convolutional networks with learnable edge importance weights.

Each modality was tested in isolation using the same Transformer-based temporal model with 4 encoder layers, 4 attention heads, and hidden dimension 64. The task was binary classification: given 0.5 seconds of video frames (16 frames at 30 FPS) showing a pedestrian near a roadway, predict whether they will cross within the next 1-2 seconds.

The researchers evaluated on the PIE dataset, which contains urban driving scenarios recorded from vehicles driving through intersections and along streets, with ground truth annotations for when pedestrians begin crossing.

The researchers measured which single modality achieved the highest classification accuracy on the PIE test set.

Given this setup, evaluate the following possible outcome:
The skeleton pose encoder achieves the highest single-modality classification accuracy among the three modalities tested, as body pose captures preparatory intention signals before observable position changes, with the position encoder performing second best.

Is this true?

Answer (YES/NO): NO